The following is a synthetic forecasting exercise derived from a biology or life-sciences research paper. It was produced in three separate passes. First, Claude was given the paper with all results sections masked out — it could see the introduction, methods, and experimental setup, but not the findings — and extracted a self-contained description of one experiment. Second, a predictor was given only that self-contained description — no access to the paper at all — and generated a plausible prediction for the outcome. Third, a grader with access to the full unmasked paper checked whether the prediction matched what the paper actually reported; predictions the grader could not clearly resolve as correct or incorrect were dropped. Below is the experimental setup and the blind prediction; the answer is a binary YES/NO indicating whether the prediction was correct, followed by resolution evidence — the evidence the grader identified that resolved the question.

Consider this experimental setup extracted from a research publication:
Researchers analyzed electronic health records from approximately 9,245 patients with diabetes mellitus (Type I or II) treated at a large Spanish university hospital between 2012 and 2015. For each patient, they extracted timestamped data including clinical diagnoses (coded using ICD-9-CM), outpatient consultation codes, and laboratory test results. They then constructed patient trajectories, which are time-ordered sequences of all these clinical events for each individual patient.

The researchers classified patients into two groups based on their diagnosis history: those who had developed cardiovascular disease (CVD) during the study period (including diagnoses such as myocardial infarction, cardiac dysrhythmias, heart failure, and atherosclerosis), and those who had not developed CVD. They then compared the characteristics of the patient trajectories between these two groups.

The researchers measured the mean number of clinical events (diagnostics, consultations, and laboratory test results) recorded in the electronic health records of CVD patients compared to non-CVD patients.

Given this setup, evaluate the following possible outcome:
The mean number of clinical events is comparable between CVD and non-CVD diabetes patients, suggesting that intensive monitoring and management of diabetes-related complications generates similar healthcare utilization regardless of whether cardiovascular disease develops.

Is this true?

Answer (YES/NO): NO